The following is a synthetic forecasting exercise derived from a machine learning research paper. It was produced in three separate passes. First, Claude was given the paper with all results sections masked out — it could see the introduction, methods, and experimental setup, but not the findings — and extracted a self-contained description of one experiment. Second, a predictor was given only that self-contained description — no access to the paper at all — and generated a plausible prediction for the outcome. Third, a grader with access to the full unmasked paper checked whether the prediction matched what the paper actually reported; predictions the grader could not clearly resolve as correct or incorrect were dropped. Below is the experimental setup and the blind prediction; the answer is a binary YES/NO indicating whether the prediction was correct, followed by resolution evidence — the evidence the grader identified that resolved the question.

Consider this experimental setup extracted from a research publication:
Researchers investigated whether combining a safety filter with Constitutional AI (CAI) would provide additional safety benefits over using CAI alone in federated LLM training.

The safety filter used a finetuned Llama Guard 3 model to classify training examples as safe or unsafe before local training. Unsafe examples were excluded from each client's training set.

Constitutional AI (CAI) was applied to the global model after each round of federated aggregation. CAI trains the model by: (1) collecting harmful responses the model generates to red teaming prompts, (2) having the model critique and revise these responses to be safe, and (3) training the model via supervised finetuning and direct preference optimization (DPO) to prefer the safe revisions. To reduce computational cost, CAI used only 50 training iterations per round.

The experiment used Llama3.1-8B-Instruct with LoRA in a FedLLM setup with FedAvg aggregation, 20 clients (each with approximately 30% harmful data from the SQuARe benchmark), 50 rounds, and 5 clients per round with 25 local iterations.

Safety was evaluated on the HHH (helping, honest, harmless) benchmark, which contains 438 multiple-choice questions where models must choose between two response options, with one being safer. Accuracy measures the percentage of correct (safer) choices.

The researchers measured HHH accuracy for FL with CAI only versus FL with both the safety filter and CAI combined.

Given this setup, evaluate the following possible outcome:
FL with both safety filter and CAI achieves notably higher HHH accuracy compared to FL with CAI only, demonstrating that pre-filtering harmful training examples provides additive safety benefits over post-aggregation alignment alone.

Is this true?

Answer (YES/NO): YES